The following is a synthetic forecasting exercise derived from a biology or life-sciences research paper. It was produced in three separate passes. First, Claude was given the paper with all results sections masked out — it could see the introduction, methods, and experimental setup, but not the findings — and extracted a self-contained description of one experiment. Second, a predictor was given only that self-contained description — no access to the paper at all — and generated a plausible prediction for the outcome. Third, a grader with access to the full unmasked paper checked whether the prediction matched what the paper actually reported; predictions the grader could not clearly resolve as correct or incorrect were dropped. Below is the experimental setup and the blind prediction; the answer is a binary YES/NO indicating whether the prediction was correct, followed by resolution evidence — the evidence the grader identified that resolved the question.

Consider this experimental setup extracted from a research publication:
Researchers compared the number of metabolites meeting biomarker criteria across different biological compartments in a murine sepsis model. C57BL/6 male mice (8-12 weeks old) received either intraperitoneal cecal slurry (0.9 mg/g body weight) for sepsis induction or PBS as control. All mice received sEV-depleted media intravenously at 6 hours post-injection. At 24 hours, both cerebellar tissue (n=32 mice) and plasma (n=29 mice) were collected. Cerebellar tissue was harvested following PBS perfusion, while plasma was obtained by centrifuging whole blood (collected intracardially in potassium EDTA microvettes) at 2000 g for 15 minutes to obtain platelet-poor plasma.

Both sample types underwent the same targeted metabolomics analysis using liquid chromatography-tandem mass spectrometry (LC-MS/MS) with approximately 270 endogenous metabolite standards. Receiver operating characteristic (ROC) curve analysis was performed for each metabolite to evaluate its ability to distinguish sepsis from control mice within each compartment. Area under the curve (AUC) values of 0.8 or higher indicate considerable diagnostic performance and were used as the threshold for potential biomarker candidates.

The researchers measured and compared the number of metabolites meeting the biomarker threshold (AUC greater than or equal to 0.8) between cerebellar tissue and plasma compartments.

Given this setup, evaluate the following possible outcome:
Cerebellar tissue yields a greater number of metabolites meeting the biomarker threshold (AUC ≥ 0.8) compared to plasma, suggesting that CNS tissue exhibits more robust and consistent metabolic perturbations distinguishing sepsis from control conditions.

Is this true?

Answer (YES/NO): NO